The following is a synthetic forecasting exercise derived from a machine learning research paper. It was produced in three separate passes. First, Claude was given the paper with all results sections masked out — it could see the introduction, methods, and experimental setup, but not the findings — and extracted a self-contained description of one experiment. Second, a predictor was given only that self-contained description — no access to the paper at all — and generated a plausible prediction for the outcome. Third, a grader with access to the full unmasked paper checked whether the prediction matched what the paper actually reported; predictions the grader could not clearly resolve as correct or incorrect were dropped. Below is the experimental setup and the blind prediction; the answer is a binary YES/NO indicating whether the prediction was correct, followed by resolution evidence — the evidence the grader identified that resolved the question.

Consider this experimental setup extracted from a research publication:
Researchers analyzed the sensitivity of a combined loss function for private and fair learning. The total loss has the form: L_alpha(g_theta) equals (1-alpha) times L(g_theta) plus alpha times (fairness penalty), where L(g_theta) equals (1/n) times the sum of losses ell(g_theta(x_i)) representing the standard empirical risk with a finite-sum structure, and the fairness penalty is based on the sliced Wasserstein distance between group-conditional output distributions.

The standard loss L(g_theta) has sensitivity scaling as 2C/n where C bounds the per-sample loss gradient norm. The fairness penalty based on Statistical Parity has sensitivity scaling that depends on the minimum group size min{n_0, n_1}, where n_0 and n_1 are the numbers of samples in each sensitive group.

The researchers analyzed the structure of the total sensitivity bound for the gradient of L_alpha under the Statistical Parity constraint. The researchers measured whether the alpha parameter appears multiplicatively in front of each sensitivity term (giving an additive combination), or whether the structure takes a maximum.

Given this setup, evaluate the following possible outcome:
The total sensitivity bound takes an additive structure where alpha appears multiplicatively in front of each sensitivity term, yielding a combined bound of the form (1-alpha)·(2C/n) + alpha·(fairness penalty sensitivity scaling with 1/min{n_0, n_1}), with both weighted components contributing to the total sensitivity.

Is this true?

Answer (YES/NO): YES